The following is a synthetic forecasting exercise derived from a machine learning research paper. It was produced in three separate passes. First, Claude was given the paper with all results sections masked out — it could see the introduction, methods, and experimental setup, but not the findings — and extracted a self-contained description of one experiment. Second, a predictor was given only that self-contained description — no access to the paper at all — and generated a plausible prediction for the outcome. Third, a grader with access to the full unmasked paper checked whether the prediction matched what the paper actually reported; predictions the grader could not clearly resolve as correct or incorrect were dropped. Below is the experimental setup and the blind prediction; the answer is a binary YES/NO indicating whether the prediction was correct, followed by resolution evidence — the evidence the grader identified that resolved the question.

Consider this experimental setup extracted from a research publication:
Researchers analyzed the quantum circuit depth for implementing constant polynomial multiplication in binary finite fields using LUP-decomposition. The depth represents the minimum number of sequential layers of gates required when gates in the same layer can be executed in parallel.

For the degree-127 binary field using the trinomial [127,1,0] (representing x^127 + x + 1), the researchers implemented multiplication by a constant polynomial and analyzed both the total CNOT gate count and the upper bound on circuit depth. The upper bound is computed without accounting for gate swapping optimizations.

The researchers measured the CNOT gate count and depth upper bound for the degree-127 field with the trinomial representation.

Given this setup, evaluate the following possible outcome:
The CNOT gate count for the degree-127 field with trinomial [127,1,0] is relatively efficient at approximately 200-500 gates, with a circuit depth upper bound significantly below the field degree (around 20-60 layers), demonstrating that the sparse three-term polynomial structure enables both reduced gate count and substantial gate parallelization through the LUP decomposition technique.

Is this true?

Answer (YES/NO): NO